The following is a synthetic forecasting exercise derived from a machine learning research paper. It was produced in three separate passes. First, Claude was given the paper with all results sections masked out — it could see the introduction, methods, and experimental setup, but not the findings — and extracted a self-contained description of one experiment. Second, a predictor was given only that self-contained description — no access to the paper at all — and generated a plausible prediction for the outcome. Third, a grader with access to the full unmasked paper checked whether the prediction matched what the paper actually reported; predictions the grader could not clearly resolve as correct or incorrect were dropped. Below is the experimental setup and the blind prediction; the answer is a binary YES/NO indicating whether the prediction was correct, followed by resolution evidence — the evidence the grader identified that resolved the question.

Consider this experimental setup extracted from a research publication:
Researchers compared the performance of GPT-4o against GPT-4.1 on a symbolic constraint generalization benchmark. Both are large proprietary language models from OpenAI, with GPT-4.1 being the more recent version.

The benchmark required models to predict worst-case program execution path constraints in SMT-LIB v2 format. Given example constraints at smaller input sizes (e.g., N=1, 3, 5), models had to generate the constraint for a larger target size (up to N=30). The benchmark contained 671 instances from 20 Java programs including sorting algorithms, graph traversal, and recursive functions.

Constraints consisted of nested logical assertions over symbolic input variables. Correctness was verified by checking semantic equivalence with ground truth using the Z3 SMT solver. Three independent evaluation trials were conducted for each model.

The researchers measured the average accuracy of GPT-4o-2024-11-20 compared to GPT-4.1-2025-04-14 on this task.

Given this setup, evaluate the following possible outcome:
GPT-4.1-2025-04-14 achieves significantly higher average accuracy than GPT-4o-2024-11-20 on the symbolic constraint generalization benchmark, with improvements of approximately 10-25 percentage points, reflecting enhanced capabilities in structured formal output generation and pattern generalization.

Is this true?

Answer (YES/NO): NO